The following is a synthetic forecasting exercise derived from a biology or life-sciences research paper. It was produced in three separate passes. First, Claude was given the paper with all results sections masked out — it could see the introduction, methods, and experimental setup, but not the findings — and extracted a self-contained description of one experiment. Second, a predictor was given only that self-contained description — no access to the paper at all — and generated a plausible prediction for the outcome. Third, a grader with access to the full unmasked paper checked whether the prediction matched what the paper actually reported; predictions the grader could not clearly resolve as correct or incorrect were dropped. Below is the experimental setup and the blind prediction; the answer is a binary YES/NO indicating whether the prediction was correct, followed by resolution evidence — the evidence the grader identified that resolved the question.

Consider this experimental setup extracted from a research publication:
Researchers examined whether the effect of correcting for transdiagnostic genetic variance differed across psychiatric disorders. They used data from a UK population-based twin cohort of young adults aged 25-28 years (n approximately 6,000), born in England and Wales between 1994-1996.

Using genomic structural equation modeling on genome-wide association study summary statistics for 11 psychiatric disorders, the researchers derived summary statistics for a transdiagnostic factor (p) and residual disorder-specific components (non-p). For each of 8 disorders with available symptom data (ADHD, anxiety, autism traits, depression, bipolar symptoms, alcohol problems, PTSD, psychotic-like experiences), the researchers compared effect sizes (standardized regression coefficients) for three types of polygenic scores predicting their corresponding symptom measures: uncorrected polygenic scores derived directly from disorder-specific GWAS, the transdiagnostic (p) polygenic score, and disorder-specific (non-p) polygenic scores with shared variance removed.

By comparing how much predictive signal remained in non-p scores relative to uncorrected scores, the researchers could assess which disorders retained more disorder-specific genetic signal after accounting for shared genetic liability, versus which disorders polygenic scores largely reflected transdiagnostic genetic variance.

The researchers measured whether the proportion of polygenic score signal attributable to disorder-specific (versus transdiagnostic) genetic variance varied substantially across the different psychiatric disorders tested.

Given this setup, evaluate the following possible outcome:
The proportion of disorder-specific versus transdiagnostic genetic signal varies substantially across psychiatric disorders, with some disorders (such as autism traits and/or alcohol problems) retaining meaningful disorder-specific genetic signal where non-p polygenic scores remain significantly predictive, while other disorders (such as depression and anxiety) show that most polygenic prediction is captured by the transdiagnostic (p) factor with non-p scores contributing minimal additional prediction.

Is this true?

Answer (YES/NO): NO